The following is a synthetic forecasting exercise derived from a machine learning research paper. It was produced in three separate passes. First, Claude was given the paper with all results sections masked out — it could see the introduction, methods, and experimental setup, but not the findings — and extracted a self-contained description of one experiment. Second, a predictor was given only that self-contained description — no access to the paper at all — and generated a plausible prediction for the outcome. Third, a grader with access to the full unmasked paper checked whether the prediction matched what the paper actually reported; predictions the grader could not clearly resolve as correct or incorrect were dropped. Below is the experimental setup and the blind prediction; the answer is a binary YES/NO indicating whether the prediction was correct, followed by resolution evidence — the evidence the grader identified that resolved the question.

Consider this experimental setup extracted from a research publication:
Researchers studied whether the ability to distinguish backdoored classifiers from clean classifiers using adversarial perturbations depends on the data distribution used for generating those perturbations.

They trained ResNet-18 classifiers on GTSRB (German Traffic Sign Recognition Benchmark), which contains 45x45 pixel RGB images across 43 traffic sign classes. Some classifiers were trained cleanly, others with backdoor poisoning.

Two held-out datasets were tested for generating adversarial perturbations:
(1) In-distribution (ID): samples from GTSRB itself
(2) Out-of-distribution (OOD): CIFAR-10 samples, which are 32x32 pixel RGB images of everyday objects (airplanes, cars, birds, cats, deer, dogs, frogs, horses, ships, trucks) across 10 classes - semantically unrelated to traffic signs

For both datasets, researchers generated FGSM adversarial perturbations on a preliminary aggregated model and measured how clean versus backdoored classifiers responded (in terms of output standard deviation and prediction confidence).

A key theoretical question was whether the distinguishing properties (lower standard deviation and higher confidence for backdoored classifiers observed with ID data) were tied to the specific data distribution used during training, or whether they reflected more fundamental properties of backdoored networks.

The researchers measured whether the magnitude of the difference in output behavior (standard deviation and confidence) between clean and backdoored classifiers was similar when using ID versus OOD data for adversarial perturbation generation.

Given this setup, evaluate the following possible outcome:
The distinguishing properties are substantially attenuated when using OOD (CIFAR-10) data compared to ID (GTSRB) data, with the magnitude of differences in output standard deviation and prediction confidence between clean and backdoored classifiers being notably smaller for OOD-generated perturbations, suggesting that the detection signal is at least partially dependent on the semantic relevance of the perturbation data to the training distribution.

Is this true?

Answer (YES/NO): NO